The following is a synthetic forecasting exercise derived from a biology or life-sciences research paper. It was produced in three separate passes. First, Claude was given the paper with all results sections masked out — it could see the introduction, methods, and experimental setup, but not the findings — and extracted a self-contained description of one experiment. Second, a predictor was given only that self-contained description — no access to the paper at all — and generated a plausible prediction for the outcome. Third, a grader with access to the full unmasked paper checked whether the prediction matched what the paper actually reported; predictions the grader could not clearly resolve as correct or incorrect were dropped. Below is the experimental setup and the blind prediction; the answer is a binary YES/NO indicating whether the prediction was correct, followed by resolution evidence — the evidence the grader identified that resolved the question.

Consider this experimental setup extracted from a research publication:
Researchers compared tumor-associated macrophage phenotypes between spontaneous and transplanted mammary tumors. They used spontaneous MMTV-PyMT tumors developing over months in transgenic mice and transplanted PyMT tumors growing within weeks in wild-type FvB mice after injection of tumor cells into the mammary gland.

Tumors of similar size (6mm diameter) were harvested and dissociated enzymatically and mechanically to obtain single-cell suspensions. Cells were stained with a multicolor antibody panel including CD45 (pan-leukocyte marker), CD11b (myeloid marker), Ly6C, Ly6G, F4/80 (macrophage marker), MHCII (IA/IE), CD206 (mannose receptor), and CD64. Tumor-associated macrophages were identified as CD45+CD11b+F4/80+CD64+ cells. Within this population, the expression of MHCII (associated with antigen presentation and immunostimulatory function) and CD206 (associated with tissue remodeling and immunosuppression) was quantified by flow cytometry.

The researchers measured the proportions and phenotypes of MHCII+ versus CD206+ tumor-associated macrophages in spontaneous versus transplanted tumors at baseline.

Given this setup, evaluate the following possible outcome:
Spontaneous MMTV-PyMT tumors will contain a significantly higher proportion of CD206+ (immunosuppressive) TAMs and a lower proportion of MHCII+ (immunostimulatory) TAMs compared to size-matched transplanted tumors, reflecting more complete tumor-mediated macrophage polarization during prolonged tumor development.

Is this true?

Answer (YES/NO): YES